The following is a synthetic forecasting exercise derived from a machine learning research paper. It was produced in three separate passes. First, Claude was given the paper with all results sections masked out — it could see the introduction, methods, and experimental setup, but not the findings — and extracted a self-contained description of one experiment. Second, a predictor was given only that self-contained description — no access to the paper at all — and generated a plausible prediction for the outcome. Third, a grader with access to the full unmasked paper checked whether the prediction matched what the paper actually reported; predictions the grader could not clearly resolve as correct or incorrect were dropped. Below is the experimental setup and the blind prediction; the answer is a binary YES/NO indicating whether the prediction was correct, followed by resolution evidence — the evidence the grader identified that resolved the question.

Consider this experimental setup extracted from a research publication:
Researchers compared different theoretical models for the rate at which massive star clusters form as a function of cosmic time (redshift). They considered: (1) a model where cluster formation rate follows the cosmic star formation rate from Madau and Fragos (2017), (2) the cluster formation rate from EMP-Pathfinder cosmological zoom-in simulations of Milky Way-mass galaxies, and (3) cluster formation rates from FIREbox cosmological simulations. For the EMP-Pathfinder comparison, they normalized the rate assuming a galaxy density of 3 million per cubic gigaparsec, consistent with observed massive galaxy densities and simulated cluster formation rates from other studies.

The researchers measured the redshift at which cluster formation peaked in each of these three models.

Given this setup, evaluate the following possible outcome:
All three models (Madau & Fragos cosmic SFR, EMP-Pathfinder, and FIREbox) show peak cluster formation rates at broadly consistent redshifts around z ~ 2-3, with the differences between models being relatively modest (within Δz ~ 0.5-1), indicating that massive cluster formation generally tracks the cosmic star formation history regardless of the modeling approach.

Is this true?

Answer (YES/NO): YES